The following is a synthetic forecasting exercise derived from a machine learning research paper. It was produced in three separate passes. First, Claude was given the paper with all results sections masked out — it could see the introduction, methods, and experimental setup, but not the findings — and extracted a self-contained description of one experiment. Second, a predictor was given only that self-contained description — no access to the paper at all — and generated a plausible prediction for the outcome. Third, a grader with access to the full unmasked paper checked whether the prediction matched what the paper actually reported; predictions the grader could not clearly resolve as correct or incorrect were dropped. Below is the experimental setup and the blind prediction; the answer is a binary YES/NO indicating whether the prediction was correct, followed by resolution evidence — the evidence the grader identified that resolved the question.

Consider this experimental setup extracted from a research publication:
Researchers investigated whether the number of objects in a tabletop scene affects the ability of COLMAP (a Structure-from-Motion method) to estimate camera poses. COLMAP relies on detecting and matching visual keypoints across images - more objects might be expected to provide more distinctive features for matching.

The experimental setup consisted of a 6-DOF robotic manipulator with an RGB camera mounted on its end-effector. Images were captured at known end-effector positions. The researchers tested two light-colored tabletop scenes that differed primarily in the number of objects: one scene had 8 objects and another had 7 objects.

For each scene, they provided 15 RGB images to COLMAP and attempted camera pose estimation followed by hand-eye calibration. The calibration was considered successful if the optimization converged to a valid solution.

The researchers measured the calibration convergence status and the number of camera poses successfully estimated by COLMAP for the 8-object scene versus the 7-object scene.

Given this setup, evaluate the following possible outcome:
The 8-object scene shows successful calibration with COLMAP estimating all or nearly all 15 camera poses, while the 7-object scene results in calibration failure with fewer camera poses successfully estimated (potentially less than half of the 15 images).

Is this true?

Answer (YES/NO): NO